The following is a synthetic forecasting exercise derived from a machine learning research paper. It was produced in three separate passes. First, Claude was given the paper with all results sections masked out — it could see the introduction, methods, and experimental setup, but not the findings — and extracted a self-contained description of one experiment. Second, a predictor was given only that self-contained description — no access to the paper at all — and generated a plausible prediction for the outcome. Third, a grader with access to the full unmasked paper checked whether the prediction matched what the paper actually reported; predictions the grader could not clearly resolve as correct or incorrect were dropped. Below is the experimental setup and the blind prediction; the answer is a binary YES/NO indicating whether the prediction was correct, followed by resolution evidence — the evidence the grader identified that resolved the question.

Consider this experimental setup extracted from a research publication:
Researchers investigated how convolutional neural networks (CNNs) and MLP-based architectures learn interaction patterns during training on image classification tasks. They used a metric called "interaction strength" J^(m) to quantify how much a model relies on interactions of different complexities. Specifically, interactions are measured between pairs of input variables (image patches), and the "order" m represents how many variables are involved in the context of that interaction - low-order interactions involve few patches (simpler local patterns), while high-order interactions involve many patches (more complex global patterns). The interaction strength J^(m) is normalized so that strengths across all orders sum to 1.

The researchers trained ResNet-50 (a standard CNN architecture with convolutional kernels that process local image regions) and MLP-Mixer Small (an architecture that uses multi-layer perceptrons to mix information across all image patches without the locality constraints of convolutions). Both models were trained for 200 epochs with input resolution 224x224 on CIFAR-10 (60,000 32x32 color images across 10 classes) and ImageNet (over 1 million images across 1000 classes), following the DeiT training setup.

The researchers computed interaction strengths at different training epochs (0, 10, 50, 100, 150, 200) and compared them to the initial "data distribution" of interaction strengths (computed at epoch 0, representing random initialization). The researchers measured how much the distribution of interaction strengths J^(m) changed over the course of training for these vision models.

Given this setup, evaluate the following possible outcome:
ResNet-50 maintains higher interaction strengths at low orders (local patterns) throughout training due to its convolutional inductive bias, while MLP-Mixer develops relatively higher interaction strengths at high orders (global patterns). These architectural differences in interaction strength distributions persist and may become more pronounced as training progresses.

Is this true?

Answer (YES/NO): NO